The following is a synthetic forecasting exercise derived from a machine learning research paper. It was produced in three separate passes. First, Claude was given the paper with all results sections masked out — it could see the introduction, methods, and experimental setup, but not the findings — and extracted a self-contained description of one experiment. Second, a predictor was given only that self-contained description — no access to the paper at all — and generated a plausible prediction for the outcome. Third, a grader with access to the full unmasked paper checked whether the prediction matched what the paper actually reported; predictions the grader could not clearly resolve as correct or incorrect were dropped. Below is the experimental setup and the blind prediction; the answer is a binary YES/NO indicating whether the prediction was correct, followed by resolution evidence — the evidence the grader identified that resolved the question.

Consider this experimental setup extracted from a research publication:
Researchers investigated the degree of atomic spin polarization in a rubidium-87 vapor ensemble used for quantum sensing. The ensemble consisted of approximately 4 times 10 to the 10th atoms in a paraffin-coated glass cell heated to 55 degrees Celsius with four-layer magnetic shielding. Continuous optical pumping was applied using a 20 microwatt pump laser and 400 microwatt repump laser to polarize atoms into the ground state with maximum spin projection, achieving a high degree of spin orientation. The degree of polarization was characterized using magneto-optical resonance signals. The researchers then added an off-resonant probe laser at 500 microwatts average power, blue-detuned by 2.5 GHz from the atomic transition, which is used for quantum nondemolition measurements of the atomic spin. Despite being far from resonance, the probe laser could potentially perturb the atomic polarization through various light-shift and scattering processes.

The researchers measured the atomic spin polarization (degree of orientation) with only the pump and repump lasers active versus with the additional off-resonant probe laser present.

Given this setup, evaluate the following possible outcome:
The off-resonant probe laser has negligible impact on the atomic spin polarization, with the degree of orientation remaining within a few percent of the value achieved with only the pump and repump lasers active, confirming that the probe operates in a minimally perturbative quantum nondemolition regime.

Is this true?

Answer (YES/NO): NO